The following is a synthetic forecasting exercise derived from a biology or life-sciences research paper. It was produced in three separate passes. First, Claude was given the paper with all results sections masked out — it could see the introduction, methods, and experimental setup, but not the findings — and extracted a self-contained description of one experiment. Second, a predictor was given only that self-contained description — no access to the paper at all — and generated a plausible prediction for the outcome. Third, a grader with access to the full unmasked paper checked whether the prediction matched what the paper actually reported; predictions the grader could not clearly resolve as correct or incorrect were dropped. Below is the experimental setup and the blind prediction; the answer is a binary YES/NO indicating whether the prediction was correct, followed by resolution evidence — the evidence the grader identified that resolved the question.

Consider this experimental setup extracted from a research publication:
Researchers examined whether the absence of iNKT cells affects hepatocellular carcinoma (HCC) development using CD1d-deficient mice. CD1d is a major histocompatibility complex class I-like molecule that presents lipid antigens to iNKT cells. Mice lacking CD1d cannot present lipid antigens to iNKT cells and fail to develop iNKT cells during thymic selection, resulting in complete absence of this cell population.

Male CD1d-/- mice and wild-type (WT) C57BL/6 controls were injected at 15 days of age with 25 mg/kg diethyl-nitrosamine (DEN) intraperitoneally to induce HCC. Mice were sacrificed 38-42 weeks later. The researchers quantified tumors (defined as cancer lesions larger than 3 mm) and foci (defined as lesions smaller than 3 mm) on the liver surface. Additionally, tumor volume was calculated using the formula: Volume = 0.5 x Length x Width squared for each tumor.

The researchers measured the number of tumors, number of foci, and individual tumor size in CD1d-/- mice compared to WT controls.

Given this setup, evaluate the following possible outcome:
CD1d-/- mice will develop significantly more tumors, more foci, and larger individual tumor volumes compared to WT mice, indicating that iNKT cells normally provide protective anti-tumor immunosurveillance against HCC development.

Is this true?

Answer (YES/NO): NO